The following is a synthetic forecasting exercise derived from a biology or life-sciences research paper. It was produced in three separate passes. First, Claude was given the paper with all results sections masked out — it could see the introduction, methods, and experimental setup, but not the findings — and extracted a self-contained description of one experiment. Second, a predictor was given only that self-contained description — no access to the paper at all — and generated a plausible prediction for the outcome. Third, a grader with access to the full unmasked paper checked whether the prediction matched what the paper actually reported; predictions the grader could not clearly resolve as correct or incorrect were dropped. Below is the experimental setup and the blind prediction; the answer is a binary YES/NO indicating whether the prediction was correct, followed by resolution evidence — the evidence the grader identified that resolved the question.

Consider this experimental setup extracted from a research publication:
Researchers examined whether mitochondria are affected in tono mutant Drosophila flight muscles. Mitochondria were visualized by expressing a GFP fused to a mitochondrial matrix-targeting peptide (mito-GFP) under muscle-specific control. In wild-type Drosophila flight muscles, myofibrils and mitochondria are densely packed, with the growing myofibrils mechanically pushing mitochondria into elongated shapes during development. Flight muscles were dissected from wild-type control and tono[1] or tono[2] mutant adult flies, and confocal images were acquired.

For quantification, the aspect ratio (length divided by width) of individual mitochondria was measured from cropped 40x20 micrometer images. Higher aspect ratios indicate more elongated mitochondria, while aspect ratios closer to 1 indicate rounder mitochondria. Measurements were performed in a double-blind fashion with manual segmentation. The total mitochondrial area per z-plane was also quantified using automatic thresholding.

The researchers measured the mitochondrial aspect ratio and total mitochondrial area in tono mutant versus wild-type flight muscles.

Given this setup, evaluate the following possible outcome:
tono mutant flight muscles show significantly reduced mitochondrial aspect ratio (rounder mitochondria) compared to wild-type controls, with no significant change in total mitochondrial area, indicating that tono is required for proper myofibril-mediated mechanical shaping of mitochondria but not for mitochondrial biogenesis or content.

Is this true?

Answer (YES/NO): NO